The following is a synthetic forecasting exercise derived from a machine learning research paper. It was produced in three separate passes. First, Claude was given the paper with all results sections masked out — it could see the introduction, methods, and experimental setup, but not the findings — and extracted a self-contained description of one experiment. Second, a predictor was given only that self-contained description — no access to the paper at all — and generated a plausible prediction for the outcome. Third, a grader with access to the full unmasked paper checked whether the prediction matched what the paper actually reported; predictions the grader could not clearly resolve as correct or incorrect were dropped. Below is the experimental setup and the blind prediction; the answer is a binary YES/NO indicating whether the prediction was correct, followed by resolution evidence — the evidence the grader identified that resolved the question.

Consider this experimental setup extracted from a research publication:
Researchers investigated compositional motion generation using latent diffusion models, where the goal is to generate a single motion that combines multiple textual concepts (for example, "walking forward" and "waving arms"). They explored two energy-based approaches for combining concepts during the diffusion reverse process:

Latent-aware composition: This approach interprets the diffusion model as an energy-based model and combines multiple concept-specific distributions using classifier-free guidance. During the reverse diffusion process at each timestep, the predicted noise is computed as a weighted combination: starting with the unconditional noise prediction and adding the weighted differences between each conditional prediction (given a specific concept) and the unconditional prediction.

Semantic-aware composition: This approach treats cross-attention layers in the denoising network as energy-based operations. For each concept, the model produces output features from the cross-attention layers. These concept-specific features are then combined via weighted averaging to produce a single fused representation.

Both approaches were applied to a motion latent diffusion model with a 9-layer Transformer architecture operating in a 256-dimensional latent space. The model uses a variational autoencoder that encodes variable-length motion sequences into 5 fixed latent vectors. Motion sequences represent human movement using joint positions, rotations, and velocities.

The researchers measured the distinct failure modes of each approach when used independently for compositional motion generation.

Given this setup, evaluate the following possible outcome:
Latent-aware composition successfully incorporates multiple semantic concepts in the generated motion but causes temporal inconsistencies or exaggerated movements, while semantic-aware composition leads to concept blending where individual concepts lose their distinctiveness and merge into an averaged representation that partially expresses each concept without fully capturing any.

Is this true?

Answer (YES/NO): NO